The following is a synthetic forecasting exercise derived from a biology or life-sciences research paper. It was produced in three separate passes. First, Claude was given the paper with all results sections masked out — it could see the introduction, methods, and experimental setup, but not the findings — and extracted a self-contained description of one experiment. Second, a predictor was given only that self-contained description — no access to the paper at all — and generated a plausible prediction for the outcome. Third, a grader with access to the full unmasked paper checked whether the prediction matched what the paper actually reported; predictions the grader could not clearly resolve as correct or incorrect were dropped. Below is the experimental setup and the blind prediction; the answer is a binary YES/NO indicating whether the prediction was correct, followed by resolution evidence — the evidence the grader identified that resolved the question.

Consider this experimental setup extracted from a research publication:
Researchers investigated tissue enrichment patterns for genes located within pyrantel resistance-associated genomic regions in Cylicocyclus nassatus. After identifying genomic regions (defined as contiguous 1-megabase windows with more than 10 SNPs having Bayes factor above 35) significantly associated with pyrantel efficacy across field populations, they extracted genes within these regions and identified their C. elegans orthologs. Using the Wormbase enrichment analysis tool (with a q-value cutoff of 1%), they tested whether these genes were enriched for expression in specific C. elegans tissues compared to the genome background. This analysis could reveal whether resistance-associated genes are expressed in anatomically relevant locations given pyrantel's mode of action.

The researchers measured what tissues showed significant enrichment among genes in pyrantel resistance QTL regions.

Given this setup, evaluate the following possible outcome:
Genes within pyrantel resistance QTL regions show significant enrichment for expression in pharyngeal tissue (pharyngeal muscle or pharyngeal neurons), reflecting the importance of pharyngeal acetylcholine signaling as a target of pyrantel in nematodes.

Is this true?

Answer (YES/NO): NO